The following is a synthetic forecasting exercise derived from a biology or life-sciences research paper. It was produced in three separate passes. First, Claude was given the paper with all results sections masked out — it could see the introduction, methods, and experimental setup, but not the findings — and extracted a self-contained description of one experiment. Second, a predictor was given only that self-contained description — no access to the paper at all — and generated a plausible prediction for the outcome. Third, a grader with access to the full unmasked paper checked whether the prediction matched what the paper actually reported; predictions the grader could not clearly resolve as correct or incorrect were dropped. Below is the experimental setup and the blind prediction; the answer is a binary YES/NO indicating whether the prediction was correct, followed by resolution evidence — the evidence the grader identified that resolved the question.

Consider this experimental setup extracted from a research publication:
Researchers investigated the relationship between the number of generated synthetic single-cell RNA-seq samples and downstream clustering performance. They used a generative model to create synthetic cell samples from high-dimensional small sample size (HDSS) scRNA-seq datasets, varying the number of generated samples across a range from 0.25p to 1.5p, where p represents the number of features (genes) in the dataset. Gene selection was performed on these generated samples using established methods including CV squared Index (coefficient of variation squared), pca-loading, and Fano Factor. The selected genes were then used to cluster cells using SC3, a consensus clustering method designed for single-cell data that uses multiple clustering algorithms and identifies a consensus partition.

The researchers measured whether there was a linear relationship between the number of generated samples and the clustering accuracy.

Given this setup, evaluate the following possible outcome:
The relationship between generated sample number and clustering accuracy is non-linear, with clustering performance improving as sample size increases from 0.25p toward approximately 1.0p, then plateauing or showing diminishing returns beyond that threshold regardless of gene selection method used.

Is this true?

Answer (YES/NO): NO